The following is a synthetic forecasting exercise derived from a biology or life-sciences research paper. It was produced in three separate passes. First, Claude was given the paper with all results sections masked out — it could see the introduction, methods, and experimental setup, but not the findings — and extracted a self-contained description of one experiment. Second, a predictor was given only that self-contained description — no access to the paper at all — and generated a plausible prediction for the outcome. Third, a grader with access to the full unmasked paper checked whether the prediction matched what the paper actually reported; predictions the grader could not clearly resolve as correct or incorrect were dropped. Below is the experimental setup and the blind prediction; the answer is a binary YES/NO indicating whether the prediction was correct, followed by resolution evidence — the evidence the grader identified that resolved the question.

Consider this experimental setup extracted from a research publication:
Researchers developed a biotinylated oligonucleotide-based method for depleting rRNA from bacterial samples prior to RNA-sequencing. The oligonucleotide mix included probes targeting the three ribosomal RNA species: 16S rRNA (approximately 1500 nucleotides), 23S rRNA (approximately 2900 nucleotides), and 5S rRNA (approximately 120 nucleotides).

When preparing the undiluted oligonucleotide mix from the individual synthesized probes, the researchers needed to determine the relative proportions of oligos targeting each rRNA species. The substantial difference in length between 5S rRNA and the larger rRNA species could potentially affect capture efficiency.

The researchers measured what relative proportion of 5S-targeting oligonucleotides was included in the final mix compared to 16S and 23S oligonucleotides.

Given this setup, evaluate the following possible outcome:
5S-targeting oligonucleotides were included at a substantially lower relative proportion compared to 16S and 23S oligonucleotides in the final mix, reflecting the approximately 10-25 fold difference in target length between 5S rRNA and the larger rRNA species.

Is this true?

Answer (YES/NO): NO